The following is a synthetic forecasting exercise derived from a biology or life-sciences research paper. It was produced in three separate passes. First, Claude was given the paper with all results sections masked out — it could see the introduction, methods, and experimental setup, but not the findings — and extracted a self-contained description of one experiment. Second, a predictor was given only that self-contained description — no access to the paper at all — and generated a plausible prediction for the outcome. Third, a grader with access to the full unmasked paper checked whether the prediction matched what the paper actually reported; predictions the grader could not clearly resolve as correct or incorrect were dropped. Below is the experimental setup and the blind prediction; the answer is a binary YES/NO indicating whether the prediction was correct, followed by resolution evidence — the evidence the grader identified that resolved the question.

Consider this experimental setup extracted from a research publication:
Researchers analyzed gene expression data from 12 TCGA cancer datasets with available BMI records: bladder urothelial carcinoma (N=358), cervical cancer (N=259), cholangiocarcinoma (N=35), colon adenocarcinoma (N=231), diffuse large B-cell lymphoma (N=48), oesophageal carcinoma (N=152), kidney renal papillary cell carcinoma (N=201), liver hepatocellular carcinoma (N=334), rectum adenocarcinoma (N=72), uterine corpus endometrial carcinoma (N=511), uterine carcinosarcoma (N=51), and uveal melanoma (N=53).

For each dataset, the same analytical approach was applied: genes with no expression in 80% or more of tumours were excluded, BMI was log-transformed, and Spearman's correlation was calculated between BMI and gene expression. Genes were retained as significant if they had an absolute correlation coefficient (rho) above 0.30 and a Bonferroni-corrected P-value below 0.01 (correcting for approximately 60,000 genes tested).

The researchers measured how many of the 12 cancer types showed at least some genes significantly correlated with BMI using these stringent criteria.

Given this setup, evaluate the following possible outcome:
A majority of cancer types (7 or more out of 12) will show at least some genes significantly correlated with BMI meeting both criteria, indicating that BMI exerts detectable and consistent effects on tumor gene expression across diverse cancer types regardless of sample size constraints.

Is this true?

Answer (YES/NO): NO